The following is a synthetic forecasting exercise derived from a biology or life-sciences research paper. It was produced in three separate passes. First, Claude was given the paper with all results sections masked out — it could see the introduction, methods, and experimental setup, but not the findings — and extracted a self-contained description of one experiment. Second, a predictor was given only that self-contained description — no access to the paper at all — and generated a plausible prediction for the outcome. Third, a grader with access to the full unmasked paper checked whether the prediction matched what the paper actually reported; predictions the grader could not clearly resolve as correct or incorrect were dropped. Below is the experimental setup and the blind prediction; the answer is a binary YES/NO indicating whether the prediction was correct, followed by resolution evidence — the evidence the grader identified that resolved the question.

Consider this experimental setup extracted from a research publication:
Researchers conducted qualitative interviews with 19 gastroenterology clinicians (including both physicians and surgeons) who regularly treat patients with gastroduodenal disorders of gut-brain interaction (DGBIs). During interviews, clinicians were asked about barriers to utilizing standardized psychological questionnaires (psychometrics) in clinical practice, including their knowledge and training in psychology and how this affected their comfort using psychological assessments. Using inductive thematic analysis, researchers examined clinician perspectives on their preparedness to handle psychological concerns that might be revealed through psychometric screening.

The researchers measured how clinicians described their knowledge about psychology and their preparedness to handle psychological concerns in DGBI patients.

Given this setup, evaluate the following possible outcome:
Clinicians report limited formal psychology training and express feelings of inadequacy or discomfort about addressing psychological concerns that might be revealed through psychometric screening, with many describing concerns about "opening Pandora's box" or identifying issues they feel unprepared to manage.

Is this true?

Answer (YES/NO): NO